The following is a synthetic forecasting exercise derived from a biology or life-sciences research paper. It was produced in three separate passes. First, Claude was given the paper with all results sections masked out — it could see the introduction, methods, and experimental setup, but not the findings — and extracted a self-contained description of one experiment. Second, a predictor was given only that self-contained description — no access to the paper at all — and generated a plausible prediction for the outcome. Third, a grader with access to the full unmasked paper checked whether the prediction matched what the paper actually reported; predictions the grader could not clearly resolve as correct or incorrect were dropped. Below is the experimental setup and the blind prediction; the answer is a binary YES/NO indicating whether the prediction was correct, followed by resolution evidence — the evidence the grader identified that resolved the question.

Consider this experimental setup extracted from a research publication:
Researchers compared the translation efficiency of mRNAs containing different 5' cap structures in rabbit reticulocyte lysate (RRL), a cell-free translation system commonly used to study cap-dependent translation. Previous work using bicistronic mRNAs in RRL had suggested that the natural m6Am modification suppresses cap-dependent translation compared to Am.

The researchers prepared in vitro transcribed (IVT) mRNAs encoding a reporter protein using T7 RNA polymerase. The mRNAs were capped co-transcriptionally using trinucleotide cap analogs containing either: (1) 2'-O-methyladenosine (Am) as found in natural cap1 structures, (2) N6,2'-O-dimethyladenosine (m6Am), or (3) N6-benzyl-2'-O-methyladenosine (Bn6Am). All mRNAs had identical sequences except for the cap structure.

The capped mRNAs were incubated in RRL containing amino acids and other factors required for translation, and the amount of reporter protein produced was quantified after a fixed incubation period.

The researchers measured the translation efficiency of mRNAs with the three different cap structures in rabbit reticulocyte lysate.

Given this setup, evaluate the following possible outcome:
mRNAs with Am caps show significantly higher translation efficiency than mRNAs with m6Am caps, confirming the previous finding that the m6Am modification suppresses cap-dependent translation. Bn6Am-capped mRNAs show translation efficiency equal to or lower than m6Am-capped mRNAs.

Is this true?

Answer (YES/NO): NO